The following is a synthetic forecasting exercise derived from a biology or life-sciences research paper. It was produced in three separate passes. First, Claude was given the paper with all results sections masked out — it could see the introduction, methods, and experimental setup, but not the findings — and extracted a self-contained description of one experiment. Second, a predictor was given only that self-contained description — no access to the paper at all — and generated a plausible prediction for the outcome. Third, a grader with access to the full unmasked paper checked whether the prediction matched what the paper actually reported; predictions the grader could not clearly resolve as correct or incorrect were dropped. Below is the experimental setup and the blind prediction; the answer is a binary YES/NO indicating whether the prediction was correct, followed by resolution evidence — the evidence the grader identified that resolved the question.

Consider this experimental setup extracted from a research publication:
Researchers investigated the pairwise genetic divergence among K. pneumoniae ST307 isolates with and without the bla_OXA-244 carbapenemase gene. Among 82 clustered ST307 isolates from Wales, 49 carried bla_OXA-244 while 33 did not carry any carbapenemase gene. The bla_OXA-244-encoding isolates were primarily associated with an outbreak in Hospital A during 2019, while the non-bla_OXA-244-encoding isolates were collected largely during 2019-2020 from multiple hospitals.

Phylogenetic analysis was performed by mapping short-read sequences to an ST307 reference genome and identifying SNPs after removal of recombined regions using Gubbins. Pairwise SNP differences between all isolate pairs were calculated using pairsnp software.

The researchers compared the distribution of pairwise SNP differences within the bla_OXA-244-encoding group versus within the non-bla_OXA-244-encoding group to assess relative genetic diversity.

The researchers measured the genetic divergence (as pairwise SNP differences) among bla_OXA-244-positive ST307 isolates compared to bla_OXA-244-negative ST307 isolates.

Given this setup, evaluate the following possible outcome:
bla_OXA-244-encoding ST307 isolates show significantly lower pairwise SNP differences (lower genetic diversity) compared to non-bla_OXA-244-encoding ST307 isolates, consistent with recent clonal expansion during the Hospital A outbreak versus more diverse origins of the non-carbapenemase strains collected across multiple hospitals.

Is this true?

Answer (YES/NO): YES